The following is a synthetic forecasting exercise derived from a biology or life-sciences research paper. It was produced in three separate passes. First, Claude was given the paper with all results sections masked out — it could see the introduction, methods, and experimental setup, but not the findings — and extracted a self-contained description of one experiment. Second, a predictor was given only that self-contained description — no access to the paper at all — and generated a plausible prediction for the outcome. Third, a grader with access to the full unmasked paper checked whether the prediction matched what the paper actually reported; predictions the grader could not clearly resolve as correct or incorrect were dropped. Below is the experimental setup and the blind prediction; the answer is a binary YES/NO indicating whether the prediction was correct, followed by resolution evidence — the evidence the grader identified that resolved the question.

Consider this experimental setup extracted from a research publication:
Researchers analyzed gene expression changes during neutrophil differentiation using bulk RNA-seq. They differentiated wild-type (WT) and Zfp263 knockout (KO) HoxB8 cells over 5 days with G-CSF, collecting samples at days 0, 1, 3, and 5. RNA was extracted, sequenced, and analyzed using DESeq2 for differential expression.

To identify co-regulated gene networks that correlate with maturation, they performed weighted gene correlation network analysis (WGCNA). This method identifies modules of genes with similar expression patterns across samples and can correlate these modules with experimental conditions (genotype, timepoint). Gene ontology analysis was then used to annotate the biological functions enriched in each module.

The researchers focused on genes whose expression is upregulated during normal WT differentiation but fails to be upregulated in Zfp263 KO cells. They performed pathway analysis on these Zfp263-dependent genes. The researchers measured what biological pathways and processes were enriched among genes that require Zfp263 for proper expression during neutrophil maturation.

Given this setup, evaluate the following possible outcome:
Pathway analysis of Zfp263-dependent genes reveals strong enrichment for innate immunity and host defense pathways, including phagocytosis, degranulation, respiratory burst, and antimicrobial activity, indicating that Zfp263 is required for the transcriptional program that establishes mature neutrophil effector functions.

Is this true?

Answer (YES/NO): NO